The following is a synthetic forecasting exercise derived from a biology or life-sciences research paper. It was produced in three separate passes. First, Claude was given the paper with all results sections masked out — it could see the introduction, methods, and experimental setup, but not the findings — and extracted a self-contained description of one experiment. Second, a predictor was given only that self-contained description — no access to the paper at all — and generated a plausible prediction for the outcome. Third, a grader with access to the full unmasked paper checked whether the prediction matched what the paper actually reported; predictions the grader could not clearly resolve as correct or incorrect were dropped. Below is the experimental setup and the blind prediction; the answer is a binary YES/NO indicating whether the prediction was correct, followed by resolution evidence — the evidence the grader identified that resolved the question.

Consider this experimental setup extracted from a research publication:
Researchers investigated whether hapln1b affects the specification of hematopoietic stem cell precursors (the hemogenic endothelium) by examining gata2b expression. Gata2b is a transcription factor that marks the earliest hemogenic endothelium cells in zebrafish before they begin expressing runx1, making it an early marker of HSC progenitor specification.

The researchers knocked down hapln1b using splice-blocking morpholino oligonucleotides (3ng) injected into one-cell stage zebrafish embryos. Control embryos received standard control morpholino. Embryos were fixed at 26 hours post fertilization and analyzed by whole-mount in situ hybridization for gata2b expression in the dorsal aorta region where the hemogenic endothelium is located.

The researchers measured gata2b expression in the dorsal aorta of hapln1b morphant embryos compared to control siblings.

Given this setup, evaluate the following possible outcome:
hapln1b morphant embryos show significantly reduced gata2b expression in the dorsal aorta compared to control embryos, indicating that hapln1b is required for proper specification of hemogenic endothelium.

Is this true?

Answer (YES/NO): NO